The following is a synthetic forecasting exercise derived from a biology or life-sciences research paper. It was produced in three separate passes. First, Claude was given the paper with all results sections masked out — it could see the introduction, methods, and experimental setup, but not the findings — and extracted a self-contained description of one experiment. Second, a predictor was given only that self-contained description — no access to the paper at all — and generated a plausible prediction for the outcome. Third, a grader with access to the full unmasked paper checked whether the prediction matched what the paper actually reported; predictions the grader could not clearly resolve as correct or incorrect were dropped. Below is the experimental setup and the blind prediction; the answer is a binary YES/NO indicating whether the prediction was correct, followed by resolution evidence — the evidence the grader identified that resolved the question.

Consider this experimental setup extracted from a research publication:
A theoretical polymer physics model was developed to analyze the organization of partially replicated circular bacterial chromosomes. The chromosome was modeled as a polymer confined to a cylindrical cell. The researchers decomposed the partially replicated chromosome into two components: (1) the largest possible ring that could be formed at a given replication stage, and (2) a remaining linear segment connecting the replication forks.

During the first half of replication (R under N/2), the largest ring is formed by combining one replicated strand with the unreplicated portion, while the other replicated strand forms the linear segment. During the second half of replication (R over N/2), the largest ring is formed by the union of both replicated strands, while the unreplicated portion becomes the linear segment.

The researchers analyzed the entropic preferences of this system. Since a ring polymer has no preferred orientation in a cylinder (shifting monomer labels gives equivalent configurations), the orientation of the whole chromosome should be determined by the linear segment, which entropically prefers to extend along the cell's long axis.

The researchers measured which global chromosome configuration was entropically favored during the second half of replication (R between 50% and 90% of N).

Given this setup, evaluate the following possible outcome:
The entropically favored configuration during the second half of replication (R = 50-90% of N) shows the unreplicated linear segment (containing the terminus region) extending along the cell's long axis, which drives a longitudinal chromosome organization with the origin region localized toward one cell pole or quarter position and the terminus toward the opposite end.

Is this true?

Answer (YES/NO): NO